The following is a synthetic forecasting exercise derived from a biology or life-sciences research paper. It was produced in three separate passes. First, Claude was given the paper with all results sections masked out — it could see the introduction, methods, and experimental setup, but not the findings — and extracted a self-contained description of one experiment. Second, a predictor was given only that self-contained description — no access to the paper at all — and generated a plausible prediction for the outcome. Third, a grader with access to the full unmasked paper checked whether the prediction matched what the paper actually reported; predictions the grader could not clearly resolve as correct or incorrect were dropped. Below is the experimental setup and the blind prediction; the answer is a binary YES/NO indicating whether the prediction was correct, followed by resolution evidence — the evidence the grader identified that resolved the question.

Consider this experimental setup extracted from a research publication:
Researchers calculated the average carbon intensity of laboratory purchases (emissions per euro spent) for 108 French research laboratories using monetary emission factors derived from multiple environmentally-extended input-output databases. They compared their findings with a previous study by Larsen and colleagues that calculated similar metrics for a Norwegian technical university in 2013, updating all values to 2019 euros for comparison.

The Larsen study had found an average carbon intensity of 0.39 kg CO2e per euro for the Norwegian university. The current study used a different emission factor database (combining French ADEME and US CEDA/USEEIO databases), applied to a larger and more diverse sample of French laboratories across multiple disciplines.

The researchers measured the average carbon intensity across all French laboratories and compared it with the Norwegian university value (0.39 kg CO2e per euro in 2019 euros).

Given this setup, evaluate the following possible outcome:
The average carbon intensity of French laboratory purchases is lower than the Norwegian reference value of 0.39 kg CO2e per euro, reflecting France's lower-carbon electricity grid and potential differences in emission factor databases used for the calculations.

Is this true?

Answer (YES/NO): YES